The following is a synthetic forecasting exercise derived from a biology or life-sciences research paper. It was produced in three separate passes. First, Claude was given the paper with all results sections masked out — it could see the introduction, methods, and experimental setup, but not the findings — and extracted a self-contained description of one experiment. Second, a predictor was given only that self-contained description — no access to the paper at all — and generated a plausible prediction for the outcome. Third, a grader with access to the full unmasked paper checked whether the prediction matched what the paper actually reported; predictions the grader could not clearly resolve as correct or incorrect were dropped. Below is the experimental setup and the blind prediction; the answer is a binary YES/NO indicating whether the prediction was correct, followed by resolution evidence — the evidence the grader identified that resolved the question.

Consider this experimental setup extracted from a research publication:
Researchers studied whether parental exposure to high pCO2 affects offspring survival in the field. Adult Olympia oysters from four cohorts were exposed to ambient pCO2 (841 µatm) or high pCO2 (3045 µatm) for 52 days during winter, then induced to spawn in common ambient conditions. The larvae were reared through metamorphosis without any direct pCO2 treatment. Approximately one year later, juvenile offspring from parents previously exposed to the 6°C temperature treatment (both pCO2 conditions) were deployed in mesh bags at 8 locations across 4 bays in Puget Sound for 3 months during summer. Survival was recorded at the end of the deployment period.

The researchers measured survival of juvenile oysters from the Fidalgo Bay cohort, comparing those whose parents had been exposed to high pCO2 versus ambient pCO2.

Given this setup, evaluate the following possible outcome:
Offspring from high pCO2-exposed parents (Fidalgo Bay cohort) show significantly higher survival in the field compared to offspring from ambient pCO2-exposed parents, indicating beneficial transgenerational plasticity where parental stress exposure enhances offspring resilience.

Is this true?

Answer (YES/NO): YES